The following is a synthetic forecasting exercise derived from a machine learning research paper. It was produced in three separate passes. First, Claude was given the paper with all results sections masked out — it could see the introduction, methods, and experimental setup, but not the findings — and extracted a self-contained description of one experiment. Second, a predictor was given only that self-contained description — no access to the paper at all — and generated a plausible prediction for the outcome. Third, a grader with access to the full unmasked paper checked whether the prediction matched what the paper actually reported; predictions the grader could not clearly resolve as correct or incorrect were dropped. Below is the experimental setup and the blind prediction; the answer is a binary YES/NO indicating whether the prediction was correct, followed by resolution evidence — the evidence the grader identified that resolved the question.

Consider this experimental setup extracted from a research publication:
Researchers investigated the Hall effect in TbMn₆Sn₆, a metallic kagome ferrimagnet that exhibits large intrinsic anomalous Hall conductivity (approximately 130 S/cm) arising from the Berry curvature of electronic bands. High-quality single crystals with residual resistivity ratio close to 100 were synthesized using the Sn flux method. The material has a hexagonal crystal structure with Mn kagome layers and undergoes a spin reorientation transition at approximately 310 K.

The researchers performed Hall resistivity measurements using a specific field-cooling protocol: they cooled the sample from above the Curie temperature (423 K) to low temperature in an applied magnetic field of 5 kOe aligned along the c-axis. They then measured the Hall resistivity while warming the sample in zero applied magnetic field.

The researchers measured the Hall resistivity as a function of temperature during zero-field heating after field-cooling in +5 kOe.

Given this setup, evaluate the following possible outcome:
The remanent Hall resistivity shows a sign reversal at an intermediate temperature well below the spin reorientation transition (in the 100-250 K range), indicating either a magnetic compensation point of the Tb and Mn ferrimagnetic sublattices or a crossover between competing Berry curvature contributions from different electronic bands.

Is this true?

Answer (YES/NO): NO